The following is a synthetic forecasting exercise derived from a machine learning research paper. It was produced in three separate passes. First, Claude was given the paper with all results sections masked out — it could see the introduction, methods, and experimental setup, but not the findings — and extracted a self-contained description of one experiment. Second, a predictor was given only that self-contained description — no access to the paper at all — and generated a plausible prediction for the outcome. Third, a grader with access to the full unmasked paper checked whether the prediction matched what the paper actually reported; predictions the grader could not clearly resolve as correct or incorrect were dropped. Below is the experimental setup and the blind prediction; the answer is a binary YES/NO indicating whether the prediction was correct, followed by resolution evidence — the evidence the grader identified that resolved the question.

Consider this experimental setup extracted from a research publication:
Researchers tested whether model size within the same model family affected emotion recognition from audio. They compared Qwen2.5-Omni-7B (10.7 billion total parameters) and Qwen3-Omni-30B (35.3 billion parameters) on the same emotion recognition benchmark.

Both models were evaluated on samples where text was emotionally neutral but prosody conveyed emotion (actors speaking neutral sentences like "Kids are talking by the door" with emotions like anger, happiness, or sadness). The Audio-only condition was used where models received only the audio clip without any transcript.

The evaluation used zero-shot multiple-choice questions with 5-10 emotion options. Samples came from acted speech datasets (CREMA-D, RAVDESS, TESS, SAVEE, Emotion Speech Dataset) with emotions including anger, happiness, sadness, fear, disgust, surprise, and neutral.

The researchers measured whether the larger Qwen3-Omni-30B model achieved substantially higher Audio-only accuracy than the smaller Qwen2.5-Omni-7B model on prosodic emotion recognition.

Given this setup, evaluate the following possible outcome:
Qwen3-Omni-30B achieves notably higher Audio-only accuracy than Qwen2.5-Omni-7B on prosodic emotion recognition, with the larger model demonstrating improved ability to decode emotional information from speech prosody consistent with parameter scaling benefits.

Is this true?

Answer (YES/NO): NO